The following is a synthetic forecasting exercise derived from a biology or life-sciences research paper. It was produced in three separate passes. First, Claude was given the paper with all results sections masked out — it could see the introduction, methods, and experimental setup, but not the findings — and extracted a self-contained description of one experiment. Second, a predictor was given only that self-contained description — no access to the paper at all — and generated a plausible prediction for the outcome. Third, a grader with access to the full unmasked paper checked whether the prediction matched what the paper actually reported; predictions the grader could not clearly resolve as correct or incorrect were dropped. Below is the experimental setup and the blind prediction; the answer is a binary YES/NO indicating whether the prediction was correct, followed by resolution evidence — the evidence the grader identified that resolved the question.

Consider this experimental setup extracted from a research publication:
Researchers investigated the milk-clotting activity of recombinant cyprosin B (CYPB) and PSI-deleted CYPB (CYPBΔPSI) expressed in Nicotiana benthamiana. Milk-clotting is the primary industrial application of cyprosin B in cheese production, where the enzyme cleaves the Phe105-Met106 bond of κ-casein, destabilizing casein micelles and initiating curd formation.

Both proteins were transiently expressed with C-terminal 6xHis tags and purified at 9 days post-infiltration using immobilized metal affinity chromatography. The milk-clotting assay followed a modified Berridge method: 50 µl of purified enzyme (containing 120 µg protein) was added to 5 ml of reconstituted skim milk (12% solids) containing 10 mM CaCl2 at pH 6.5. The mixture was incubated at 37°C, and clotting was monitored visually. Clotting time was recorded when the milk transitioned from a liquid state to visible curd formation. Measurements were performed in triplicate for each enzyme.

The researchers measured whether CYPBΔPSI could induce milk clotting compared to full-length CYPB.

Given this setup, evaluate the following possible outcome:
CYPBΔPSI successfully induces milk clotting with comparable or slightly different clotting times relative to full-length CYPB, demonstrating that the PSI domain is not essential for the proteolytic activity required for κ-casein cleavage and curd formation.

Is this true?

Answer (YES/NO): NO